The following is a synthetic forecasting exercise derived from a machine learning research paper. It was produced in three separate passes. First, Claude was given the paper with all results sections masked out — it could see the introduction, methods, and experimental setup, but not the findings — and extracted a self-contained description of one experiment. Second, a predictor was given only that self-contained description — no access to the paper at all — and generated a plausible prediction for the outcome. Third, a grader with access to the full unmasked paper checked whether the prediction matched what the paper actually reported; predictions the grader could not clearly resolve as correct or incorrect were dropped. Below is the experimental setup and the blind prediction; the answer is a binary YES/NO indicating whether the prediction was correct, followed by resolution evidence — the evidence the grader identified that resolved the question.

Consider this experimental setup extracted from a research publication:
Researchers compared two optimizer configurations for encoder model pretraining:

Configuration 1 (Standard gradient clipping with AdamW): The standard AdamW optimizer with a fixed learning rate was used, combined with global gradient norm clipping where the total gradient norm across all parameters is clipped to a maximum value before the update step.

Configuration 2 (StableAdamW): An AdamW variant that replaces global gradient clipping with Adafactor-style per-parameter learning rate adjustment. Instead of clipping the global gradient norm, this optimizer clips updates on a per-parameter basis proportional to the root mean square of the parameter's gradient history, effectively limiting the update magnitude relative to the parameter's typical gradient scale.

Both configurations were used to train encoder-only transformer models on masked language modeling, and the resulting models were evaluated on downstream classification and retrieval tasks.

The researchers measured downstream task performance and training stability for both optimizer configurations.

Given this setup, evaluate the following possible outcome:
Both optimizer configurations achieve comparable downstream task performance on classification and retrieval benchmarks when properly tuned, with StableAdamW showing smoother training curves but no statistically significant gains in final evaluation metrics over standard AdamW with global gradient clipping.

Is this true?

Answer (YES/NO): NO